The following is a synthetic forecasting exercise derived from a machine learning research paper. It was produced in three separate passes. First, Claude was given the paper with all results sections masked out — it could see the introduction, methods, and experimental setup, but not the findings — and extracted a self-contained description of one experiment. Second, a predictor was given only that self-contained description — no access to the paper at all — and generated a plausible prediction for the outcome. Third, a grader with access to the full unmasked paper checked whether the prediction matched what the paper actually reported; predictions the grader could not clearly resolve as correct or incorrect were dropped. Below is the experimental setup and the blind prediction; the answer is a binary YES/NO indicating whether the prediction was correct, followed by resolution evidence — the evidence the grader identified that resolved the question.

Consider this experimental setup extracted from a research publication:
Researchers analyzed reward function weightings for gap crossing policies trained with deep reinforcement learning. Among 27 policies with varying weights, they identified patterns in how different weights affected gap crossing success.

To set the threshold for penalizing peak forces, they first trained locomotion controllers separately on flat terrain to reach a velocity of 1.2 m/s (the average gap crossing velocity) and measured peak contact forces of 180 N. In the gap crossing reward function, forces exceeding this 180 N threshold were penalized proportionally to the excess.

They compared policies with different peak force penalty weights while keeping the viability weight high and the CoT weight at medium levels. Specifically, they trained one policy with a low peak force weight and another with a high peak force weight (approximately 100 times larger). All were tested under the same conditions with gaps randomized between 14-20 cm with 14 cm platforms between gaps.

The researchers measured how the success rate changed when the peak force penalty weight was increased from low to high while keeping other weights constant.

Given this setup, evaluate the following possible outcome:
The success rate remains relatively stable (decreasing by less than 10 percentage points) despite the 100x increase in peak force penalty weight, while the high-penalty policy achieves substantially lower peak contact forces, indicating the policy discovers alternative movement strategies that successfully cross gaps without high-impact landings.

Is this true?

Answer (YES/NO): NO